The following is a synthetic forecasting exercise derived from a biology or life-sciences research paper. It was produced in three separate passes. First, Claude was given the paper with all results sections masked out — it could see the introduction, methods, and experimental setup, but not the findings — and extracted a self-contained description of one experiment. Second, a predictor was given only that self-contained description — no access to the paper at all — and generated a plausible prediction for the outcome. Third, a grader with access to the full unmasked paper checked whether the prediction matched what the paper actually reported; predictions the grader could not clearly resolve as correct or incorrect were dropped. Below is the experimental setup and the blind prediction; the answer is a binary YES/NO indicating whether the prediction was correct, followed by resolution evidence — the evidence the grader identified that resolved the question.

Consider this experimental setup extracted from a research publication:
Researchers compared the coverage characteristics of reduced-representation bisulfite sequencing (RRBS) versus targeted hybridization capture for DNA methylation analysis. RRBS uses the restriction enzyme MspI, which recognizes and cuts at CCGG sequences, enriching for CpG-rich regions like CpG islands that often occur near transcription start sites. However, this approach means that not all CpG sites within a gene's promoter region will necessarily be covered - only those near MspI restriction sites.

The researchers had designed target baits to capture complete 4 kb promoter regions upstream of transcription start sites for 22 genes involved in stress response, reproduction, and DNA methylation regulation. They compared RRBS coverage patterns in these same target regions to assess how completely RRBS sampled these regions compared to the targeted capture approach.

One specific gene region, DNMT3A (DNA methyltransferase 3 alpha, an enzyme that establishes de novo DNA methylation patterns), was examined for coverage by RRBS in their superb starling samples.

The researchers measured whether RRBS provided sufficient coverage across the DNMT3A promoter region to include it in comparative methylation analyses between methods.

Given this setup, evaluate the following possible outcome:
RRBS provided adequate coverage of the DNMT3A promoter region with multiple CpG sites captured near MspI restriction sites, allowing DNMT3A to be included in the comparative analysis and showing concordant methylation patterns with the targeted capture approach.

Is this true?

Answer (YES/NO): NO